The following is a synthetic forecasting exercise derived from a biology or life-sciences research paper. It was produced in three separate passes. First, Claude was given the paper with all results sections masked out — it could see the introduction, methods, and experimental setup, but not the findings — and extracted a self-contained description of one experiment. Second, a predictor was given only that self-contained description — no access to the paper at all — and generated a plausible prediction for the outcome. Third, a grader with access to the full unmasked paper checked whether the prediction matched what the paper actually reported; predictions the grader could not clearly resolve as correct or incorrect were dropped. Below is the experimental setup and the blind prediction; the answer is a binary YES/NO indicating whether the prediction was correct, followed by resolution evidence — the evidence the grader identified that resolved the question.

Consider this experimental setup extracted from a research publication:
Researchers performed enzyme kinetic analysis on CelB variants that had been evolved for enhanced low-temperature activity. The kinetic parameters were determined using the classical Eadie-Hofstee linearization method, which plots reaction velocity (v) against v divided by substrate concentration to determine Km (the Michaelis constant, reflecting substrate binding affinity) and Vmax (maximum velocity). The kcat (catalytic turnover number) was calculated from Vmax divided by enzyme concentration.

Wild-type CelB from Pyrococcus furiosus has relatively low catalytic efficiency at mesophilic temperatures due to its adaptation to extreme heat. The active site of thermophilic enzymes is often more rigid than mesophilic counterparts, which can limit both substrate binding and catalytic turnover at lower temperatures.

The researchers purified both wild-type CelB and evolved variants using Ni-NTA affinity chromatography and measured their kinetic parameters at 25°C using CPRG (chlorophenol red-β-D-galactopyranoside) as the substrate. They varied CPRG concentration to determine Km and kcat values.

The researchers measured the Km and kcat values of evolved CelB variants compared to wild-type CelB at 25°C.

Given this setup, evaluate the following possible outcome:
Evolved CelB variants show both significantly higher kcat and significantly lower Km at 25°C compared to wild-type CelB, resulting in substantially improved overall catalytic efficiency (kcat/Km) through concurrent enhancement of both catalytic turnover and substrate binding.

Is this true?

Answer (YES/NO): YES